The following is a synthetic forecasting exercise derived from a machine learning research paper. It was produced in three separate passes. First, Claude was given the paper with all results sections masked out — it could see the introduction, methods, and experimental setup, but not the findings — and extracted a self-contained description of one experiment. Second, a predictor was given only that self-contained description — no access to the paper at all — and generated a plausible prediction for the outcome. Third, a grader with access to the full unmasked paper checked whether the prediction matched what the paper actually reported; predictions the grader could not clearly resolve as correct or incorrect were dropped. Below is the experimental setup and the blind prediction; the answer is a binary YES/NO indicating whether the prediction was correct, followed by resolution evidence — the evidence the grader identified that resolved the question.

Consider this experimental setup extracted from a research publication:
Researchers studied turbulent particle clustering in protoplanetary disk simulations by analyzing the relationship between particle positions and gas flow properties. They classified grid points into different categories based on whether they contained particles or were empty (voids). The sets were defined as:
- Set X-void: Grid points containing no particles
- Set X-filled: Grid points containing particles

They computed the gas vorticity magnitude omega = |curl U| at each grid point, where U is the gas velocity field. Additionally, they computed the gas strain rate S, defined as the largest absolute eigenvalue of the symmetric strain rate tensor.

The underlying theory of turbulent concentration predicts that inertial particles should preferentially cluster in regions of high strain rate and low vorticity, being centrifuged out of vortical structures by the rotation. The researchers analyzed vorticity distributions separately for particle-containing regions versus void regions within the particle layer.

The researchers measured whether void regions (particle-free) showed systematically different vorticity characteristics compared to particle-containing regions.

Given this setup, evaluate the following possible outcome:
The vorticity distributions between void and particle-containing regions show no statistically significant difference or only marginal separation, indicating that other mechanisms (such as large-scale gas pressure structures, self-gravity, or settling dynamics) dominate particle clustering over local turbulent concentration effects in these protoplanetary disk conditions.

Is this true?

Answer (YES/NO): NO